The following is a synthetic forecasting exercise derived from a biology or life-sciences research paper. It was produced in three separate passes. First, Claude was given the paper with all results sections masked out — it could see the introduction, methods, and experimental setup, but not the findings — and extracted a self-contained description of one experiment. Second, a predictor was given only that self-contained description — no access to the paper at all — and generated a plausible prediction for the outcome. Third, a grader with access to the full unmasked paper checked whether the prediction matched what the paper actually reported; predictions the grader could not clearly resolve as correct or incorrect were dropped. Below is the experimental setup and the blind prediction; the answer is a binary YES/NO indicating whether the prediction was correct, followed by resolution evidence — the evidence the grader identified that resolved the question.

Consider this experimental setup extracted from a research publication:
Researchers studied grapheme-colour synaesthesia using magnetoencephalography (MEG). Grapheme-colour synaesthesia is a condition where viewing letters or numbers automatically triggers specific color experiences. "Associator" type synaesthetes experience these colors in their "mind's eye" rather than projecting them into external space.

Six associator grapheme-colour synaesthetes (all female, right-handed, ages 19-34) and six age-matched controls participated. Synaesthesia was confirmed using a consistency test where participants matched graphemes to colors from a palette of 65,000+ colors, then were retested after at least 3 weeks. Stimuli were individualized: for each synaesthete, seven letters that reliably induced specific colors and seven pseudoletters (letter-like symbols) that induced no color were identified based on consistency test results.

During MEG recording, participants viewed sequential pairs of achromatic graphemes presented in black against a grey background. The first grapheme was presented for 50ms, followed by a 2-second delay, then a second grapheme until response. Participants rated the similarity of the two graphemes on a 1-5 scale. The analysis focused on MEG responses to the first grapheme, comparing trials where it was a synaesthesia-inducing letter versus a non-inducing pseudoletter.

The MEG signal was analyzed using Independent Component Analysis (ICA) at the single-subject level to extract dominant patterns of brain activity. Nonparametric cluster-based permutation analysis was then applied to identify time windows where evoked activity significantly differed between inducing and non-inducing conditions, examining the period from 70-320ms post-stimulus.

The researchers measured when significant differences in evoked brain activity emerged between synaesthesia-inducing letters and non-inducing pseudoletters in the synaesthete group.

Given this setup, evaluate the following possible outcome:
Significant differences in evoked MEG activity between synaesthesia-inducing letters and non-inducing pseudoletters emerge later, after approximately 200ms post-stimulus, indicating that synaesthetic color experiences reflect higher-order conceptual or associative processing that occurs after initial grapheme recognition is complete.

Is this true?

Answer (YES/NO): NO